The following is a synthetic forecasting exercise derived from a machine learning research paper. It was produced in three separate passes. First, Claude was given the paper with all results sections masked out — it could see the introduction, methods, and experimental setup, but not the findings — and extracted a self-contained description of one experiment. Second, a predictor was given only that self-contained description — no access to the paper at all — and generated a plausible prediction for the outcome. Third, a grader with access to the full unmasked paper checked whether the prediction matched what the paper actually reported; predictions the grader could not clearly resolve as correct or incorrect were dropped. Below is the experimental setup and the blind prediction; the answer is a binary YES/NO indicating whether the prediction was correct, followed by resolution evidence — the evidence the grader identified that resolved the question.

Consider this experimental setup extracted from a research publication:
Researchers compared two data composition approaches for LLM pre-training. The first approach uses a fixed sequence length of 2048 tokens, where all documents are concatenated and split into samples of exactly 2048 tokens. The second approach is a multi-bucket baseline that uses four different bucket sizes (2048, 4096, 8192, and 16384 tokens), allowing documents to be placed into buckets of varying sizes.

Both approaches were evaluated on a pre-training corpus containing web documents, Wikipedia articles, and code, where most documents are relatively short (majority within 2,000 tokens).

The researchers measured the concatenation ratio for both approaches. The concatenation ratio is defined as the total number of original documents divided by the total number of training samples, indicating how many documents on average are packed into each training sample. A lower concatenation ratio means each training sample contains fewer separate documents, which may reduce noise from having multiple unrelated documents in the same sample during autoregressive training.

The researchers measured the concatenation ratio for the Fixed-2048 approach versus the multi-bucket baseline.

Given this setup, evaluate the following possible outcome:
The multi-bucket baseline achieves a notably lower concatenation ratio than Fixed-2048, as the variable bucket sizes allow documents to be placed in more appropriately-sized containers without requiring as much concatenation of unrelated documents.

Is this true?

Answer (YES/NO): NO